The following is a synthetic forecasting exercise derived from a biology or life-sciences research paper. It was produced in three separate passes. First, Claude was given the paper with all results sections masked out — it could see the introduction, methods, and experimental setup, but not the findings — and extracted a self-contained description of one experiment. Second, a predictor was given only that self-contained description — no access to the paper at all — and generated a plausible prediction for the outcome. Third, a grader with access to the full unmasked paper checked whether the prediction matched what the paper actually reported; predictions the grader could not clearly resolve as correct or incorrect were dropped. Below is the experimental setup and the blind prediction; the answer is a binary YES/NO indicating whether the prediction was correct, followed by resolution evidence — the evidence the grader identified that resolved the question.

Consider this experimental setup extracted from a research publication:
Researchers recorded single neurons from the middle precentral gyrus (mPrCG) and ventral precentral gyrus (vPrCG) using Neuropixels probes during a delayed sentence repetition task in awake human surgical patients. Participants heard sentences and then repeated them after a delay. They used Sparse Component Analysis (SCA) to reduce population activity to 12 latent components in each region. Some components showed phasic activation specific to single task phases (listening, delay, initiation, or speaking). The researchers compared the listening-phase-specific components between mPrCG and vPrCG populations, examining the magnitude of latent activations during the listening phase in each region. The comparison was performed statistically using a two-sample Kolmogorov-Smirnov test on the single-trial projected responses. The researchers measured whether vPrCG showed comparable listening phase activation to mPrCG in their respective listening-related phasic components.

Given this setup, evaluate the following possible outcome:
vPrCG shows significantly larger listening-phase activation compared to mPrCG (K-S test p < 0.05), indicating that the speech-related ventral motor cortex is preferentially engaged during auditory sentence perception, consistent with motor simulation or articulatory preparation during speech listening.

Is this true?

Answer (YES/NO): NO